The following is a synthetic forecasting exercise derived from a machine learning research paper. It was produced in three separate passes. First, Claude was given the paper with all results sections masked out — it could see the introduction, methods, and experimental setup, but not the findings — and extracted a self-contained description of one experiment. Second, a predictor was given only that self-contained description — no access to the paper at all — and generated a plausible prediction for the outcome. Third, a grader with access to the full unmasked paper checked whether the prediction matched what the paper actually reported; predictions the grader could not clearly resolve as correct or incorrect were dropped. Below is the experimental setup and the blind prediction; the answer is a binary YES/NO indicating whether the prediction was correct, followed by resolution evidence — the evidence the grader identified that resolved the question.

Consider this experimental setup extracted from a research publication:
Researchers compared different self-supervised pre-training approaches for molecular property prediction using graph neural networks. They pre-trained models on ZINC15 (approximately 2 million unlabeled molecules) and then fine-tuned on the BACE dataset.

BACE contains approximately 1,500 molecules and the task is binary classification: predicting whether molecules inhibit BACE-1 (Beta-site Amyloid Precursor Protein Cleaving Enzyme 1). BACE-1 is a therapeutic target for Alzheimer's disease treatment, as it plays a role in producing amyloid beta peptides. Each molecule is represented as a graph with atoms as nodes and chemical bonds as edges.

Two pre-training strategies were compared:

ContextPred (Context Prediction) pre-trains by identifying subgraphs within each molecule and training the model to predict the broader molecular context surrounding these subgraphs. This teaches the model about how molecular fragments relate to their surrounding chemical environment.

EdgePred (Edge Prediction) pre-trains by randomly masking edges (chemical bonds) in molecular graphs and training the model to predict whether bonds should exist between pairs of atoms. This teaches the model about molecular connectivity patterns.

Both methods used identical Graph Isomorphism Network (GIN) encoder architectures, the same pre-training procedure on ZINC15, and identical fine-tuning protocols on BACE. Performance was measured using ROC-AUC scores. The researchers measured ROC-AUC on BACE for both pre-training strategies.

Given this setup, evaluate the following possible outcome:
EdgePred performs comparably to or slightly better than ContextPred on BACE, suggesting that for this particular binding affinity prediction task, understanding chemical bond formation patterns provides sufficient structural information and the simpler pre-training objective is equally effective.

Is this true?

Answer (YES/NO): YES